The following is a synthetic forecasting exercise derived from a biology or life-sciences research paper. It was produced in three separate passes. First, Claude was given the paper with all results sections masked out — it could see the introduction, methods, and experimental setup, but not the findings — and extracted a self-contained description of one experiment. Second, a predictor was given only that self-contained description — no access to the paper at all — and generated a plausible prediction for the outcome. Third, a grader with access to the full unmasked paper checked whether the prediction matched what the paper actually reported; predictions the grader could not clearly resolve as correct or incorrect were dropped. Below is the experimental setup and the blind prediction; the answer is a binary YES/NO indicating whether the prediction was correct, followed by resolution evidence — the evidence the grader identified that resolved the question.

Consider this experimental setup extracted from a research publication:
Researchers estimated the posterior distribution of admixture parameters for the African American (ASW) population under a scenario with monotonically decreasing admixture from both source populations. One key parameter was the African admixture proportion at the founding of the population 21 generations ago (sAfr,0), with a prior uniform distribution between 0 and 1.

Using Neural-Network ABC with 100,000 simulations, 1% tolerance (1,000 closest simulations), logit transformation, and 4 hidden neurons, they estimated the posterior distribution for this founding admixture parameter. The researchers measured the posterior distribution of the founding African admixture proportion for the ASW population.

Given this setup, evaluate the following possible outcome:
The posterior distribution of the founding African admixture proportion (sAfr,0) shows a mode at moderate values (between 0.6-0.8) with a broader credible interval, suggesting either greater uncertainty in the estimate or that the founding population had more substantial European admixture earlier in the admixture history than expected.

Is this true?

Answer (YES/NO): NO